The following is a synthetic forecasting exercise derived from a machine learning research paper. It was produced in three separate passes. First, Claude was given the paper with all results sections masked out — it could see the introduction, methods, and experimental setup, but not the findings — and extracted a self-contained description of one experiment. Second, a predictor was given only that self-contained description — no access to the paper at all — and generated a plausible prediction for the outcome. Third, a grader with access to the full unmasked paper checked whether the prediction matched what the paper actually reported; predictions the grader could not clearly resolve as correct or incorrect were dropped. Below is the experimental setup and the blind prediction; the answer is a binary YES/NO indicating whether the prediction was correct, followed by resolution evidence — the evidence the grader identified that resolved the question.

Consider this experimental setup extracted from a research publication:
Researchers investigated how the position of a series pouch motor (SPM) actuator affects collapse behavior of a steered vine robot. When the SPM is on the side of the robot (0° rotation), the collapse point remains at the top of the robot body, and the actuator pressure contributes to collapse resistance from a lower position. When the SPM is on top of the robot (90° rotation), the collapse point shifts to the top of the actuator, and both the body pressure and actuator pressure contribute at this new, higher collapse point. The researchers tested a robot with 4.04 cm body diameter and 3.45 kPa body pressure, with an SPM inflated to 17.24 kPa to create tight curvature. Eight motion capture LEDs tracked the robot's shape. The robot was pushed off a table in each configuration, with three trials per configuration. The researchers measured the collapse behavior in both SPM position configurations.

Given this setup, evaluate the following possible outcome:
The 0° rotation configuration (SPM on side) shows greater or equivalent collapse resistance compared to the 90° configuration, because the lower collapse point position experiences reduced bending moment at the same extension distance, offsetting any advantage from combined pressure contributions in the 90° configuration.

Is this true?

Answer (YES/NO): YES